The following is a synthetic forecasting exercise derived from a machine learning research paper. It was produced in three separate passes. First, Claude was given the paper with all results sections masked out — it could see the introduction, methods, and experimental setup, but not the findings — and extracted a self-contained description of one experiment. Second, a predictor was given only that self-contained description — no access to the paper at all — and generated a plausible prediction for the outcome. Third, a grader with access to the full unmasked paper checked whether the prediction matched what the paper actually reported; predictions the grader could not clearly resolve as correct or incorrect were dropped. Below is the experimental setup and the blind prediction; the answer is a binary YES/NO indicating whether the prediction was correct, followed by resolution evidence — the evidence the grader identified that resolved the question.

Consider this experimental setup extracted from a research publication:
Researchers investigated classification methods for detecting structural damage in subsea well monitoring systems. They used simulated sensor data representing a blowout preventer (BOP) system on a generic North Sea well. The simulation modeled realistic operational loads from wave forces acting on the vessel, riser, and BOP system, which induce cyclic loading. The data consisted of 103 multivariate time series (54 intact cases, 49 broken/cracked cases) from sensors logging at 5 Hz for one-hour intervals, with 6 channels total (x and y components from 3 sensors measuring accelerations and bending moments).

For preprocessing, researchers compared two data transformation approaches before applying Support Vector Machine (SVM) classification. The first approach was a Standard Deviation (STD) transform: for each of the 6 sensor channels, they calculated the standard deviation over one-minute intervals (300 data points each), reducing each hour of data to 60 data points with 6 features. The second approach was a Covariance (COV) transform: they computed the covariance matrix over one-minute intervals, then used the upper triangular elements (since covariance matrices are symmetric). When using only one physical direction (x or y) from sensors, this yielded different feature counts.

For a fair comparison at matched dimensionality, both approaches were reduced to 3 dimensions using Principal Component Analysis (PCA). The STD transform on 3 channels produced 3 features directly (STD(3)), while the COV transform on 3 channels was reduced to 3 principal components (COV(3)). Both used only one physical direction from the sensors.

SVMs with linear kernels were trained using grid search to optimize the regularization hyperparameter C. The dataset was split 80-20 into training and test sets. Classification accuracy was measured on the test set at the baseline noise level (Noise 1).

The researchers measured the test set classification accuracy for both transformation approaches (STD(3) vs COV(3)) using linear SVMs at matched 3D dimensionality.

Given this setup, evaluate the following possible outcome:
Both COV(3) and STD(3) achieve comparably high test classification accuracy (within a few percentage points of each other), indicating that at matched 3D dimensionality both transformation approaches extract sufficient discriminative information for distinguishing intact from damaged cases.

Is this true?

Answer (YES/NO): NO